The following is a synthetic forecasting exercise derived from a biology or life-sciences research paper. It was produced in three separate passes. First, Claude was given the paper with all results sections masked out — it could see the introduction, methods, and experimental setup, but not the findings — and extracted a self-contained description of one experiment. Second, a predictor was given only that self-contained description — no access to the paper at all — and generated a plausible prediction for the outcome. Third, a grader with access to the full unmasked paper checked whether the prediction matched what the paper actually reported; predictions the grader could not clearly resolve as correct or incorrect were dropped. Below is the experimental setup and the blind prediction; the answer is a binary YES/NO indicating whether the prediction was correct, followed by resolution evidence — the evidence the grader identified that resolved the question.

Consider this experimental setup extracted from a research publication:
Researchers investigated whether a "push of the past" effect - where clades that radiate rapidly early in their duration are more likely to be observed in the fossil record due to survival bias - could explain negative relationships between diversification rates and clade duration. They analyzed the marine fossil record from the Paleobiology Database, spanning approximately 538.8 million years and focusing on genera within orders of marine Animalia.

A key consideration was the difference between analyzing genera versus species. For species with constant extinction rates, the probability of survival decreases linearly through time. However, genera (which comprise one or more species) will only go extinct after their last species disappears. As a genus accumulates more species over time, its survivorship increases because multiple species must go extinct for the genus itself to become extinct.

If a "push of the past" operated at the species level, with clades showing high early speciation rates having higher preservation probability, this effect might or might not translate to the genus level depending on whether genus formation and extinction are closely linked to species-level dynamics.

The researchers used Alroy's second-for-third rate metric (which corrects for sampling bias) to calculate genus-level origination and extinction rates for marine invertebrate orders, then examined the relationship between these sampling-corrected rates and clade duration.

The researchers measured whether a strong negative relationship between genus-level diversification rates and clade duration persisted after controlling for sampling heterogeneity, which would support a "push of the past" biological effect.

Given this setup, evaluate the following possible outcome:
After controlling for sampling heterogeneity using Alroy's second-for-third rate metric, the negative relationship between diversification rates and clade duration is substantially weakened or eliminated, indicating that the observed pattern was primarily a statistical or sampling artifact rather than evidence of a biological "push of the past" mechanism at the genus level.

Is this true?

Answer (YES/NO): YES